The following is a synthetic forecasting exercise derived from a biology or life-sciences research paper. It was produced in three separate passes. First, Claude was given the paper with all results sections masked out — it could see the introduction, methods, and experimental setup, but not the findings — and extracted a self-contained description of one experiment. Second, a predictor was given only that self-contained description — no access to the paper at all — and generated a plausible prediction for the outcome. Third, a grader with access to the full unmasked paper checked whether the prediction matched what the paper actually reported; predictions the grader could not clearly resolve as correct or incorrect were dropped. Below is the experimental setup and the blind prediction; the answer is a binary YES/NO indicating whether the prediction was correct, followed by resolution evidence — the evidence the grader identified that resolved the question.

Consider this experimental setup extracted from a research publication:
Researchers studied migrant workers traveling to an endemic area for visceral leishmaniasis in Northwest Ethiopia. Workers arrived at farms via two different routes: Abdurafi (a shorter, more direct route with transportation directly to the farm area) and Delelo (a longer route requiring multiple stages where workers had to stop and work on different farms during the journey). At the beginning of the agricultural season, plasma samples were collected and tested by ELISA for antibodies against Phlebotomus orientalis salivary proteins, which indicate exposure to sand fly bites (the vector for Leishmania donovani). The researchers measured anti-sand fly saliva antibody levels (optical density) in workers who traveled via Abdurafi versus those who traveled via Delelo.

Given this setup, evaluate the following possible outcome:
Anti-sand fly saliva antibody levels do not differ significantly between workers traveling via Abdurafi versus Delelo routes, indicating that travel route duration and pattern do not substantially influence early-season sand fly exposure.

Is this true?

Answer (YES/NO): NO